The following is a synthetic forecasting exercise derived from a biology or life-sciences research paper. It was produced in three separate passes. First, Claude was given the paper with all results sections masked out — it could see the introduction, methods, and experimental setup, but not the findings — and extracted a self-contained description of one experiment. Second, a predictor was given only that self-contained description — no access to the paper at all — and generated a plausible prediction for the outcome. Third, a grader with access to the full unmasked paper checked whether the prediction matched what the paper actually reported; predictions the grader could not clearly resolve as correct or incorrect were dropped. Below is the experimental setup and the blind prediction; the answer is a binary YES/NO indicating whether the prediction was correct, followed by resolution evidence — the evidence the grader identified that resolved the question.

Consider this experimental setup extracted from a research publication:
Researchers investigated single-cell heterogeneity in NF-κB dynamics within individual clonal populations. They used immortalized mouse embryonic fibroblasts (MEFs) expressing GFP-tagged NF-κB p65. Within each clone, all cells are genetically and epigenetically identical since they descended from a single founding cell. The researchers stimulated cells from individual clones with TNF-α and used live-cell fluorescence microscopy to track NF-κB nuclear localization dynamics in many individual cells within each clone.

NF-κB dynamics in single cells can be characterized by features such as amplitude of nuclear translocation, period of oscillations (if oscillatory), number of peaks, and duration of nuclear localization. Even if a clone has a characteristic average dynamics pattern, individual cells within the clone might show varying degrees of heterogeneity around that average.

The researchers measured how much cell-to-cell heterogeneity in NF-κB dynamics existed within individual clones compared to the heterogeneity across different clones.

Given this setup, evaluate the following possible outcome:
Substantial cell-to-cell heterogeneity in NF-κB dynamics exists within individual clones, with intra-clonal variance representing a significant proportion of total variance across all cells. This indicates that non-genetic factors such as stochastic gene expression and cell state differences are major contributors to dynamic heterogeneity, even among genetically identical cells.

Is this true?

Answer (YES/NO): NO